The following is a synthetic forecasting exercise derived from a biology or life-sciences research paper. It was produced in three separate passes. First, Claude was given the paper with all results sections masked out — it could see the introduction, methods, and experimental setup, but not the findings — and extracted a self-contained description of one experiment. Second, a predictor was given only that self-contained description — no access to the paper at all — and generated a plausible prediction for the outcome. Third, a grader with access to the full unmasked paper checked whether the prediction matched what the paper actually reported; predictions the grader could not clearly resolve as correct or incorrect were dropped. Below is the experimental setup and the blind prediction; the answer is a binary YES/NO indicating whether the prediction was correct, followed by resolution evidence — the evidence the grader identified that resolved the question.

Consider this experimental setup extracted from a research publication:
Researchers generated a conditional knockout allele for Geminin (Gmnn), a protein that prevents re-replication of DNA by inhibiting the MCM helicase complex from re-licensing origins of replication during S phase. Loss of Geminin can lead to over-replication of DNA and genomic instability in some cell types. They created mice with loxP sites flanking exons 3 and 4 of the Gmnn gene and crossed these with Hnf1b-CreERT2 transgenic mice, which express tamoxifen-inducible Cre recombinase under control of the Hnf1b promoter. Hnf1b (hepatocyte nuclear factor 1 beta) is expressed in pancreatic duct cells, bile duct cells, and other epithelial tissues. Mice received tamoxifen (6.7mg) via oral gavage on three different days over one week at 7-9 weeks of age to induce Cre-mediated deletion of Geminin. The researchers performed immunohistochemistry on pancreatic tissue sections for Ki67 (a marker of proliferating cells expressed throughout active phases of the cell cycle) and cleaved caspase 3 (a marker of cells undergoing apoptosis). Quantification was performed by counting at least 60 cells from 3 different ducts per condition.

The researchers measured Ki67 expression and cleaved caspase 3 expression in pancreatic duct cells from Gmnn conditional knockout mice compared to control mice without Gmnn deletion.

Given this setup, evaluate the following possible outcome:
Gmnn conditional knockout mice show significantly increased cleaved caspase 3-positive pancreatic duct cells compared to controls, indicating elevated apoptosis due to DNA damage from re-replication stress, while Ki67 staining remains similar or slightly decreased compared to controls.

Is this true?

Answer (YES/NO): NO